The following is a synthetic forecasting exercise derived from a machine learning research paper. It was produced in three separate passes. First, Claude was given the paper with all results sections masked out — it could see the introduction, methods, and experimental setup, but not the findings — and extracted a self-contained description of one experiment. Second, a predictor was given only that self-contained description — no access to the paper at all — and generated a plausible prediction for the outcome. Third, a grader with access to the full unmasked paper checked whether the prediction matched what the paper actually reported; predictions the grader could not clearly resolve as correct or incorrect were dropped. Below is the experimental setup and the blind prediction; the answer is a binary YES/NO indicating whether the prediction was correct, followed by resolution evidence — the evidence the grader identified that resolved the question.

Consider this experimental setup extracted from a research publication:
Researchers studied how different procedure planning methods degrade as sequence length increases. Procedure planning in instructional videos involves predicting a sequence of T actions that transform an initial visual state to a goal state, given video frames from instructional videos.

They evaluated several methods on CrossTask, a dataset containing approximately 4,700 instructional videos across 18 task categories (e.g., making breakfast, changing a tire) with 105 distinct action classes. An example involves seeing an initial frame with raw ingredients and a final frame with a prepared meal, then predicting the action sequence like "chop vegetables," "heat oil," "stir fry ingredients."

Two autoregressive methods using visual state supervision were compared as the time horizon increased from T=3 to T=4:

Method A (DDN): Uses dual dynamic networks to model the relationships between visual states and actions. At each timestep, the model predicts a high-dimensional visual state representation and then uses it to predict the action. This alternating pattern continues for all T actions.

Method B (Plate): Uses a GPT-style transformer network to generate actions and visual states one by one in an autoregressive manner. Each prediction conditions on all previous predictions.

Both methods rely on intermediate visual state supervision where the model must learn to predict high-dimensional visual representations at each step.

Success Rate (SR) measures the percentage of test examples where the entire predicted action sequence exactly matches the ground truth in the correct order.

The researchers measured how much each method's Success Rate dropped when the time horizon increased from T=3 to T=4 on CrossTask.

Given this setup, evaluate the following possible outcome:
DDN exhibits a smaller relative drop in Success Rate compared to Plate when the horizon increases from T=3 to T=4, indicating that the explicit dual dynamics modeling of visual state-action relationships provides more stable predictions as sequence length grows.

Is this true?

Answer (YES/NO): NO